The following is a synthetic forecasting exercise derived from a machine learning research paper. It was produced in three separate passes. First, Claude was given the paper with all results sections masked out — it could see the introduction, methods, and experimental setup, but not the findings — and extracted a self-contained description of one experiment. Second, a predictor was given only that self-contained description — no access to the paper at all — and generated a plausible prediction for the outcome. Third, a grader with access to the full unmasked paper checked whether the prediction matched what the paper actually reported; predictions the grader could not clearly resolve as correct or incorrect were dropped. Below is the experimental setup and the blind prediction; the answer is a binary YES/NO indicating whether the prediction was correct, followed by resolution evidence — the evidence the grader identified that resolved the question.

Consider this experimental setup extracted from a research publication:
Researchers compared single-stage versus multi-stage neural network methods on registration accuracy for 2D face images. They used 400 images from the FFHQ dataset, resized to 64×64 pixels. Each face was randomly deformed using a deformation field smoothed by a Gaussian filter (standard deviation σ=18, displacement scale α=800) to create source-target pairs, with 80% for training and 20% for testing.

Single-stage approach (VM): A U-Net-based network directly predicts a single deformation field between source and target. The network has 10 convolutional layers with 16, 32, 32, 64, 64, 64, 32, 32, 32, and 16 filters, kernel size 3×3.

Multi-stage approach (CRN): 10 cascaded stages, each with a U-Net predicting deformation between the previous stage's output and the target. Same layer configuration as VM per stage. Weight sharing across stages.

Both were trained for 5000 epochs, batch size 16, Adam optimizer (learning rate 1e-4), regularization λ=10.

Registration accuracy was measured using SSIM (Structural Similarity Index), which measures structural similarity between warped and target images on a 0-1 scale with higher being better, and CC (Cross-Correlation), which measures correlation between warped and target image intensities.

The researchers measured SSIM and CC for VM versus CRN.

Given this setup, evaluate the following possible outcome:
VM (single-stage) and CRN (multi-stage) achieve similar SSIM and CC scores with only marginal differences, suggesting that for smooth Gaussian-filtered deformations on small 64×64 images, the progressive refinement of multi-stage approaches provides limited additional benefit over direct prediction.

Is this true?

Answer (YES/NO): NO